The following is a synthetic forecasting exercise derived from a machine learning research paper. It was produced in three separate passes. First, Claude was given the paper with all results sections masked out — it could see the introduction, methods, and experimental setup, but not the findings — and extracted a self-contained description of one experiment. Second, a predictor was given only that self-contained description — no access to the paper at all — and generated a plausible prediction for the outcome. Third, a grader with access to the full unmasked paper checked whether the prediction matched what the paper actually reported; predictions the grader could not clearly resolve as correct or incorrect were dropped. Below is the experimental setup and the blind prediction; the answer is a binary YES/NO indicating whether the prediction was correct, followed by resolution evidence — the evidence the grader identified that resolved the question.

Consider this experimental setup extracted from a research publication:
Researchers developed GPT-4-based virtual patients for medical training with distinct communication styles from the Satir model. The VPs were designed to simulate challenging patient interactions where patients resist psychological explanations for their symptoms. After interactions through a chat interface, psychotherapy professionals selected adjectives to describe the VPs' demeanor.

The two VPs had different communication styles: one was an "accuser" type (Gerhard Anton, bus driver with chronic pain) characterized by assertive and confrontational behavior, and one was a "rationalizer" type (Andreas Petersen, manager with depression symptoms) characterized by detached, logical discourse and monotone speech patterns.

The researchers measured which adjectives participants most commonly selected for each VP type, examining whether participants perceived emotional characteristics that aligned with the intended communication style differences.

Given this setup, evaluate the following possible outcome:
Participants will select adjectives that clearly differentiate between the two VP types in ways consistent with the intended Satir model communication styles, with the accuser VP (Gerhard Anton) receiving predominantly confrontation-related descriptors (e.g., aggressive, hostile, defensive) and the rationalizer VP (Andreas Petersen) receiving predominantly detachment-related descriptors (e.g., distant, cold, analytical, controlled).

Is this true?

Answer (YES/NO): NO